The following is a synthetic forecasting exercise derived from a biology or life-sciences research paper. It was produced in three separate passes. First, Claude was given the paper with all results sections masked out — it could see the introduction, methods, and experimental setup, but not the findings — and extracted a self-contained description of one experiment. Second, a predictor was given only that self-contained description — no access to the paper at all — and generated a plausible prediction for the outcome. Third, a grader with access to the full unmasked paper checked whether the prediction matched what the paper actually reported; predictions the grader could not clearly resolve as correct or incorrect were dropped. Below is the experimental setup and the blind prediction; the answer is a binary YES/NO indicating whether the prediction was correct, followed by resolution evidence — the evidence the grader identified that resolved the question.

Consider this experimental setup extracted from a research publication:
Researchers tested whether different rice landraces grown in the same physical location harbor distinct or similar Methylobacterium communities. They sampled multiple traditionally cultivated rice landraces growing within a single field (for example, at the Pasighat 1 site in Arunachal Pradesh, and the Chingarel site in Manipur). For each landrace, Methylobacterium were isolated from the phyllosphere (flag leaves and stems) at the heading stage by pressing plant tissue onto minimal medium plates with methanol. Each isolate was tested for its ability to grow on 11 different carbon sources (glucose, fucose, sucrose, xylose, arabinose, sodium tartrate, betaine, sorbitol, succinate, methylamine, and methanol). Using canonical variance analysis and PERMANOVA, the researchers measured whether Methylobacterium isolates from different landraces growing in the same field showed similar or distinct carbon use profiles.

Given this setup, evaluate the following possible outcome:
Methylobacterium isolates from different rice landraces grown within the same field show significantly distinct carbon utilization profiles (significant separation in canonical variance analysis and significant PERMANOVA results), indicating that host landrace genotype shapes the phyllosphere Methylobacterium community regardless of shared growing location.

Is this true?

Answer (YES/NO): YES